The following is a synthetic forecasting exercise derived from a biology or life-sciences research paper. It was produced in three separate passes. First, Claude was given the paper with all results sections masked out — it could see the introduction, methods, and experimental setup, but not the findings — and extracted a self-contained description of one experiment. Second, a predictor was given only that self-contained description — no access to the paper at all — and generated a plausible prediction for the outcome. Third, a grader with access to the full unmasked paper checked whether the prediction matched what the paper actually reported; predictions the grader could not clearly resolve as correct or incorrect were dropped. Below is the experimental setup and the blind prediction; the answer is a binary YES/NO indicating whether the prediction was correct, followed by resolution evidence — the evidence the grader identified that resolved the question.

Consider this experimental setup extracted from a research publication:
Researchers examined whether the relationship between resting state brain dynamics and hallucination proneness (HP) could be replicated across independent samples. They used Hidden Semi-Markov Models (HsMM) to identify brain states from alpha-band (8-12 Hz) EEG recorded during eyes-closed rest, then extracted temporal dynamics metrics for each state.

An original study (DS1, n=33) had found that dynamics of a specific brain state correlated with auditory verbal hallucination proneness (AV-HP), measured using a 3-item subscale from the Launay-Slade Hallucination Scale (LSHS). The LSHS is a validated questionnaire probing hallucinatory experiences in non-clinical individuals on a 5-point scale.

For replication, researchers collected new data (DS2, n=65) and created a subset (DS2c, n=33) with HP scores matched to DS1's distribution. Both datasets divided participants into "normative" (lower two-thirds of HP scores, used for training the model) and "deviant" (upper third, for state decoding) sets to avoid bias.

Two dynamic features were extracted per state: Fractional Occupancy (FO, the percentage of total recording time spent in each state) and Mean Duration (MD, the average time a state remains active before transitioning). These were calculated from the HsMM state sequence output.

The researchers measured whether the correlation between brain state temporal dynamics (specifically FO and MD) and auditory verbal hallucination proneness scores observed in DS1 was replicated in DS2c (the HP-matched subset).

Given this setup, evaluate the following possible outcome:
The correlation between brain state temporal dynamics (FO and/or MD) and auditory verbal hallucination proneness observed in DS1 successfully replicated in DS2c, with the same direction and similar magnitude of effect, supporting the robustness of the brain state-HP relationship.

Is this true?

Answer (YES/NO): NO